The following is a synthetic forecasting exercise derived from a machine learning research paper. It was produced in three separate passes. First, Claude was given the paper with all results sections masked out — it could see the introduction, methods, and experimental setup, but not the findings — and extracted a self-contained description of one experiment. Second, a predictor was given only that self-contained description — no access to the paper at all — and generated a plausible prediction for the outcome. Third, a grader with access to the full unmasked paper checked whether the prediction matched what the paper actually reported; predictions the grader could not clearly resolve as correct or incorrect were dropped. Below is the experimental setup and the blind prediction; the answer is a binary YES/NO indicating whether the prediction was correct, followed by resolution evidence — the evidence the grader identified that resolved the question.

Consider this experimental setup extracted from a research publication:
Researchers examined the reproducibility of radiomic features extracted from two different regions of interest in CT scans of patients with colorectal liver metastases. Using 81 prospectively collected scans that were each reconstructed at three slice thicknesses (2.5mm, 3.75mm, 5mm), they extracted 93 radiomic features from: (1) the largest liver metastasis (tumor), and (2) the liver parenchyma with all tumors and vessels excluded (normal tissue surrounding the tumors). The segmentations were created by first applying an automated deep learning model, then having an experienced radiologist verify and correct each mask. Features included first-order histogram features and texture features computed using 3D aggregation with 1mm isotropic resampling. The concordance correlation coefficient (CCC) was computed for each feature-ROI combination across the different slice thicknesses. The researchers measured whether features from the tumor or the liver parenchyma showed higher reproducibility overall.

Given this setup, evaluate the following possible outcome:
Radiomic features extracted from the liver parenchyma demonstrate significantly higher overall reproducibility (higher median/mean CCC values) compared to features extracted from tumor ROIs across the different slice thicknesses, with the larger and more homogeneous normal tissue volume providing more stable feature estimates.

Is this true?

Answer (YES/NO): NO